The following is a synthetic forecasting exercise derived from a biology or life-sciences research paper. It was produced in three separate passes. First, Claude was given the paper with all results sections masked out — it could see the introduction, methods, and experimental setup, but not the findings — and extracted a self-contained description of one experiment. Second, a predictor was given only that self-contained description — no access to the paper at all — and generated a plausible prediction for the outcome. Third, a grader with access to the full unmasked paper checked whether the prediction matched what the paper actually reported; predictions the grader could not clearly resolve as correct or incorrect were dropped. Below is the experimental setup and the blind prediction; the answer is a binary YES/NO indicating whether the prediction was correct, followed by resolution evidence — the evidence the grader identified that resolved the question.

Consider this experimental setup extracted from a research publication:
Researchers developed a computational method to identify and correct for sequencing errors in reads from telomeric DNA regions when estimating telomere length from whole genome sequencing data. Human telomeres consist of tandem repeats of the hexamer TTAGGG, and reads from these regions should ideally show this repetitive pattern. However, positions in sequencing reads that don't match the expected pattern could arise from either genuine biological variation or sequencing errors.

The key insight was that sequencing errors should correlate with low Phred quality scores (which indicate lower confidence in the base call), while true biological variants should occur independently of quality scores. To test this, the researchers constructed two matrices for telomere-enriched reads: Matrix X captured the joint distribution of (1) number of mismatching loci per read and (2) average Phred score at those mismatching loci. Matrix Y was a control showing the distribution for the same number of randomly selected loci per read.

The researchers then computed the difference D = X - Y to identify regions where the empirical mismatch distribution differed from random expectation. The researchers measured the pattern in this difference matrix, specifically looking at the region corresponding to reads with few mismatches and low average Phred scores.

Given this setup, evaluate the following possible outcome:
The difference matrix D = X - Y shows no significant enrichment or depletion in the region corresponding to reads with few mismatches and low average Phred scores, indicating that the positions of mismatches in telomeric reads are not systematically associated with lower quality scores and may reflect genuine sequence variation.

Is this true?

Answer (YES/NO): NO